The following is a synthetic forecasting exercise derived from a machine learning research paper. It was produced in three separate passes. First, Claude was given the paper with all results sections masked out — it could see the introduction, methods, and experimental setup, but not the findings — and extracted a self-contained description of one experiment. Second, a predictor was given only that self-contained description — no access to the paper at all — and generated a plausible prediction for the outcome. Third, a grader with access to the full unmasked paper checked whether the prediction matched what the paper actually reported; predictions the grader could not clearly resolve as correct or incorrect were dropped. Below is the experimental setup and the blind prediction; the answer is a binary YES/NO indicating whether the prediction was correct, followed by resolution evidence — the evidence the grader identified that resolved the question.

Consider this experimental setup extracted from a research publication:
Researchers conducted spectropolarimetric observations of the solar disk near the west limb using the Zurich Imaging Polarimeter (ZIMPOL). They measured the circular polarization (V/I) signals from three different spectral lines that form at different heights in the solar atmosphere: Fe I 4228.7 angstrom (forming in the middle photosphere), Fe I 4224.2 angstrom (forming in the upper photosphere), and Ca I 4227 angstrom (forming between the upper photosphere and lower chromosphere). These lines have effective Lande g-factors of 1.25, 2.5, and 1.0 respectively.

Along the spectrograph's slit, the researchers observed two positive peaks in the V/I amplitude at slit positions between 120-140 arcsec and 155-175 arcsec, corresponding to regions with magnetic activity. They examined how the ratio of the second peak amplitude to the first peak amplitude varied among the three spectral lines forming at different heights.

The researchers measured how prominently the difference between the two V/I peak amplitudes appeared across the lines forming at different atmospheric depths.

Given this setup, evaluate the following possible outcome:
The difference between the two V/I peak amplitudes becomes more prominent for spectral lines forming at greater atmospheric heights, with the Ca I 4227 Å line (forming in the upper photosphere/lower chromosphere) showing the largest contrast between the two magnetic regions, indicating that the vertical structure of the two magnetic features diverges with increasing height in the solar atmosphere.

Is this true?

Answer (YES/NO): NO